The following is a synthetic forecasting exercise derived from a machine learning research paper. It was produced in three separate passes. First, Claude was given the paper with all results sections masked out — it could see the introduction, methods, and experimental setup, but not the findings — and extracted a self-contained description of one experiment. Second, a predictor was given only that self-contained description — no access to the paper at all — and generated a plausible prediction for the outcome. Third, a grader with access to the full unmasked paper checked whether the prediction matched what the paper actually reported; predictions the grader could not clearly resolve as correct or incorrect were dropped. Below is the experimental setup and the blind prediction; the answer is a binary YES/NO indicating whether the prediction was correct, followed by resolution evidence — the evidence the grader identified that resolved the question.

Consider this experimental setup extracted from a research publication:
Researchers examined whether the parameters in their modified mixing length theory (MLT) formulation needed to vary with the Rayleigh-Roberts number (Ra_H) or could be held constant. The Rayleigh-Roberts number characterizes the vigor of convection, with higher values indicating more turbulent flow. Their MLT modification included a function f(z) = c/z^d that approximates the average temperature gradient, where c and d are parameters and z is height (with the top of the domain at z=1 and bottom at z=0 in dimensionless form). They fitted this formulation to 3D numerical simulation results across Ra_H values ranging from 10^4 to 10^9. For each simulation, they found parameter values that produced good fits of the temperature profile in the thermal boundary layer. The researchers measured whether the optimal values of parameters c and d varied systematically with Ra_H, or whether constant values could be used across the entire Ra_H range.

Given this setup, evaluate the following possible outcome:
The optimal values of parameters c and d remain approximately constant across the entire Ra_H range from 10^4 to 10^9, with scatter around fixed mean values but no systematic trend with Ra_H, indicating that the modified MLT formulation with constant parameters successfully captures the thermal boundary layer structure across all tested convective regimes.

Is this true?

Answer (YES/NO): YES